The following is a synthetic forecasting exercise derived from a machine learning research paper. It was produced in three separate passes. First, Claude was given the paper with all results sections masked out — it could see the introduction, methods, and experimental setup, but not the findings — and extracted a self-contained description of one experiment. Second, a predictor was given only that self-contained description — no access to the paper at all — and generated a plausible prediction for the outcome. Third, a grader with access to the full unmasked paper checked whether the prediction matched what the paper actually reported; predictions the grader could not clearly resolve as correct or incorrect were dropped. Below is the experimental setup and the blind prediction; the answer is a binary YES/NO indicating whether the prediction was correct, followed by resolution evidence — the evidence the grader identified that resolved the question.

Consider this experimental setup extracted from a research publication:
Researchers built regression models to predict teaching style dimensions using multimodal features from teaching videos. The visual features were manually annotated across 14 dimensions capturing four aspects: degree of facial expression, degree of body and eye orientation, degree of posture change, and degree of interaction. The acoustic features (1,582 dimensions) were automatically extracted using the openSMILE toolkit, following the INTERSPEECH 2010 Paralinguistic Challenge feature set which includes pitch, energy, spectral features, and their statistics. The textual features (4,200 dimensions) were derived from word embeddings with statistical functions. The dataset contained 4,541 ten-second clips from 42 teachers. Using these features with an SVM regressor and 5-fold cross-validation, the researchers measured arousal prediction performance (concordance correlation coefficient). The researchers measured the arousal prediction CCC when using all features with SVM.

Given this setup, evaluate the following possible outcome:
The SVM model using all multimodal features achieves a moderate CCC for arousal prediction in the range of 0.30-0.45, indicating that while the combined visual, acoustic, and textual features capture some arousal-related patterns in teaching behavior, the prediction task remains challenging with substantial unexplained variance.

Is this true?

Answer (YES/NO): NO